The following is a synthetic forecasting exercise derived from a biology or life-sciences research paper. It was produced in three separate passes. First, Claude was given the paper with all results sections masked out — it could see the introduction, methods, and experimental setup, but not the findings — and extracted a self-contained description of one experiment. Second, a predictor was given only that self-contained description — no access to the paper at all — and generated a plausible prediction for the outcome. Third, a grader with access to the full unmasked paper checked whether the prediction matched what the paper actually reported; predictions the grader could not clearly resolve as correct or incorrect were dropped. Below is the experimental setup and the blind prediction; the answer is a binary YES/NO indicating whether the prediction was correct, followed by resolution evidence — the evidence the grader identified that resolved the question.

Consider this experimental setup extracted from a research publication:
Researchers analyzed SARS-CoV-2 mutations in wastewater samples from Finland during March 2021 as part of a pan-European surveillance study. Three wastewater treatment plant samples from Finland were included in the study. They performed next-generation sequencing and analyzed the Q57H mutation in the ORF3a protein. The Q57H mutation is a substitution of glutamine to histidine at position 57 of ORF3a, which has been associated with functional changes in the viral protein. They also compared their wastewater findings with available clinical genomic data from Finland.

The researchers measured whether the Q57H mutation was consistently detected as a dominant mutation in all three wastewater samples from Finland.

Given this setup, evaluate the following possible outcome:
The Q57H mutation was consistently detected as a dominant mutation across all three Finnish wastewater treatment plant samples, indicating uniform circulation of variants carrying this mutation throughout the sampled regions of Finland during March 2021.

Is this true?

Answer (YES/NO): YES